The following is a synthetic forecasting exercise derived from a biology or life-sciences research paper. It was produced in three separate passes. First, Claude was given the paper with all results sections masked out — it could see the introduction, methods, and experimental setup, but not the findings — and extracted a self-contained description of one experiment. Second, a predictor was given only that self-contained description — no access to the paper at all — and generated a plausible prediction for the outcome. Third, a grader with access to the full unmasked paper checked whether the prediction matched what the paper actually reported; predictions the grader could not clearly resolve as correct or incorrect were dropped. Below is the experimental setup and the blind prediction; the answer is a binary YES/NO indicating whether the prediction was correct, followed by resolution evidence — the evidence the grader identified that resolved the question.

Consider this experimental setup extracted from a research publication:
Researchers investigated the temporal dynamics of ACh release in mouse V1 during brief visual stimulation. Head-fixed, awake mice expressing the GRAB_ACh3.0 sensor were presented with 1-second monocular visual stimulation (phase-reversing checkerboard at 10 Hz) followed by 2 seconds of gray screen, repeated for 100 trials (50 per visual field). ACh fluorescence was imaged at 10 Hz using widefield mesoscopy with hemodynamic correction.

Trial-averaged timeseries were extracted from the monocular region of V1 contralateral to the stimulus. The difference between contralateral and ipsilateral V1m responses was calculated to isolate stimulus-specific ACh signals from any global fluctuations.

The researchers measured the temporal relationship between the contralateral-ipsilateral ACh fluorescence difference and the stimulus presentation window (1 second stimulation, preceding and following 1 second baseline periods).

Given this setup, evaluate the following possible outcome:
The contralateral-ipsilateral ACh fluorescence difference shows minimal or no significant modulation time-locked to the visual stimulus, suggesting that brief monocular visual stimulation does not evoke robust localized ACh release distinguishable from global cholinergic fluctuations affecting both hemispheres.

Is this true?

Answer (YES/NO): NO